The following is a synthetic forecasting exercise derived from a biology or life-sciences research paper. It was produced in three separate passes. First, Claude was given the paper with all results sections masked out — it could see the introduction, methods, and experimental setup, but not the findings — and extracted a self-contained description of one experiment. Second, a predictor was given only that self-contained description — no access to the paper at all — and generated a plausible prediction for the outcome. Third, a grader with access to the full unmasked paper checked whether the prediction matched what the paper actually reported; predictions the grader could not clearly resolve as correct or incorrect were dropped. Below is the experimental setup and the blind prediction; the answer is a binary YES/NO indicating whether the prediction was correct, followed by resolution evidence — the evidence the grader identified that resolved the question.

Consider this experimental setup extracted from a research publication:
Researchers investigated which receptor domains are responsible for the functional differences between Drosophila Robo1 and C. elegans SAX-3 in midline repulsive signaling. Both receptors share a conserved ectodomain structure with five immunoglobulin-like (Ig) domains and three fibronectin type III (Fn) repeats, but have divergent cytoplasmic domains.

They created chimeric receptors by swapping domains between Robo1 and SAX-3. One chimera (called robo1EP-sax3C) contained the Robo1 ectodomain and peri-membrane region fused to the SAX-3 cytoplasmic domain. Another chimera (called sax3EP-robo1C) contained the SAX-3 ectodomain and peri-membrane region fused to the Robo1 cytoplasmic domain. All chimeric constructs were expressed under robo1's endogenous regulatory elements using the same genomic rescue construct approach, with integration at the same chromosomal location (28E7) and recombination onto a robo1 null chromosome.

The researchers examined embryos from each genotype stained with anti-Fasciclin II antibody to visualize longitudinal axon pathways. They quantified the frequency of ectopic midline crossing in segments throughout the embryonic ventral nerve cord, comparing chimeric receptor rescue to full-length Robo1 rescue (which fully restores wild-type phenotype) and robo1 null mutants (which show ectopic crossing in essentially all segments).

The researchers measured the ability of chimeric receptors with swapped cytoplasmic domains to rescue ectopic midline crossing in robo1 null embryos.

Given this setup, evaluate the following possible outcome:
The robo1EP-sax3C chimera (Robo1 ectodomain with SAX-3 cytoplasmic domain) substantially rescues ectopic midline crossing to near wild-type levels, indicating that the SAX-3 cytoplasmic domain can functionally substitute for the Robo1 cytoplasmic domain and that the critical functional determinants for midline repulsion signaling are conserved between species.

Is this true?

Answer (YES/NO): YES